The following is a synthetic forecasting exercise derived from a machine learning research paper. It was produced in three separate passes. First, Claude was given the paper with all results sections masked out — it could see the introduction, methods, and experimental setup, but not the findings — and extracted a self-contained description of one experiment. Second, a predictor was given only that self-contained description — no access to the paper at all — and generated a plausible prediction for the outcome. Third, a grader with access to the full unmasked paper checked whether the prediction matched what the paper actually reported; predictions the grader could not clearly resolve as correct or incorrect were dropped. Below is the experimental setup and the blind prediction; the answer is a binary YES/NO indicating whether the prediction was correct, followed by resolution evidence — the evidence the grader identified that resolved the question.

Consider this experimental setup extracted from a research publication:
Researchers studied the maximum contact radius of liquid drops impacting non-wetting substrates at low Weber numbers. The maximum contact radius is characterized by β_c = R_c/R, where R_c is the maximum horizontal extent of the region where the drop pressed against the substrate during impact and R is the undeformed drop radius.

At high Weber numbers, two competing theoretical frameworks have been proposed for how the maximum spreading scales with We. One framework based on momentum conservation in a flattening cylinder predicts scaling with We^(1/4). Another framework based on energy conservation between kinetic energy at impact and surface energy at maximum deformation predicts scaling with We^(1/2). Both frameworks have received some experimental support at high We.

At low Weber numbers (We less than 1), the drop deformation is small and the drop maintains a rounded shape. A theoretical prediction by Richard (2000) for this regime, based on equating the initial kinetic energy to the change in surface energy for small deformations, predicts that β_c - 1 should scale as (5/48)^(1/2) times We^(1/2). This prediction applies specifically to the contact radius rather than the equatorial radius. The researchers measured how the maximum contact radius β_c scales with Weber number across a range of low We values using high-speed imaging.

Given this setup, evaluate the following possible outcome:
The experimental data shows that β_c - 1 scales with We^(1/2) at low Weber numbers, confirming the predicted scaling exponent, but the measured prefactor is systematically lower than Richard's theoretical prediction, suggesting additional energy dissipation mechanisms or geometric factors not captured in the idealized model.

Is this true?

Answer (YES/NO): NO